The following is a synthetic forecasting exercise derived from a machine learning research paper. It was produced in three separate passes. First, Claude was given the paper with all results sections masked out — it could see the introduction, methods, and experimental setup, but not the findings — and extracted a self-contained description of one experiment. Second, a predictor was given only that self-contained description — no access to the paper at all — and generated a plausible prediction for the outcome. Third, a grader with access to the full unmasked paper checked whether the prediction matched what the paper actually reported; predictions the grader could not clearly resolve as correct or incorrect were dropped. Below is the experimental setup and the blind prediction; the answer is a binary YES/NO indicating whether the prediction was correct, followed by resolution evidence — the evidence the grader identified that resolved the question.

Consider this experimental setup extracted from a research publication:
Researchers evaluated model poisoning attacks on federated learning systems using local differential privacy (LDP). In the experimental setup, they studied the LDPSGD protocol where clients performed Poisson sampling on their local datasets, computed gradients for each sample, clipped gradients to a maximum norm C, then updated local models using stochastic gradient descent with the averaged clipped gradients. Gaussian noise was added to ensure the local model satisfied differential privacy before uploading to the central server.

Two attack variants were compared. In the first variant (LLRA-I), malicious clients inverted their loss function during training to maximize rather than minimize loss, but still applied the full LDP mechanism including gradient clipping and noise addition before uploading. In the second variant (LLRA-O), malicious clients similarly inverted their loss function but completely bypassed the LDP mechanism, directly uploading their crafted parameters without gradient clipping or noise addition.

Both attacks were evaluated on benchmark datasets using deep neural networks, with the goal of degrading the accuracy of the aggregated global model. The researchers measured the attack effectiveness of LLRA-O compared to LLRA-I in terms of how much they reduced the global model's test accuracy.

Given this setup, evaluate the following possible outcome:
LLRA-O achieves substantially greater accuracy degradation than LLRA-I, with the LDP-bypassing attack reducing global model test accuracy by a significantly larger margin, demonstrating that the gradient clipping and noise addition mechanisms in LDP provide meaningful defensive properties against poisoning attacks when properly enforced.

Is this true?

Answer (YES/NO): NO